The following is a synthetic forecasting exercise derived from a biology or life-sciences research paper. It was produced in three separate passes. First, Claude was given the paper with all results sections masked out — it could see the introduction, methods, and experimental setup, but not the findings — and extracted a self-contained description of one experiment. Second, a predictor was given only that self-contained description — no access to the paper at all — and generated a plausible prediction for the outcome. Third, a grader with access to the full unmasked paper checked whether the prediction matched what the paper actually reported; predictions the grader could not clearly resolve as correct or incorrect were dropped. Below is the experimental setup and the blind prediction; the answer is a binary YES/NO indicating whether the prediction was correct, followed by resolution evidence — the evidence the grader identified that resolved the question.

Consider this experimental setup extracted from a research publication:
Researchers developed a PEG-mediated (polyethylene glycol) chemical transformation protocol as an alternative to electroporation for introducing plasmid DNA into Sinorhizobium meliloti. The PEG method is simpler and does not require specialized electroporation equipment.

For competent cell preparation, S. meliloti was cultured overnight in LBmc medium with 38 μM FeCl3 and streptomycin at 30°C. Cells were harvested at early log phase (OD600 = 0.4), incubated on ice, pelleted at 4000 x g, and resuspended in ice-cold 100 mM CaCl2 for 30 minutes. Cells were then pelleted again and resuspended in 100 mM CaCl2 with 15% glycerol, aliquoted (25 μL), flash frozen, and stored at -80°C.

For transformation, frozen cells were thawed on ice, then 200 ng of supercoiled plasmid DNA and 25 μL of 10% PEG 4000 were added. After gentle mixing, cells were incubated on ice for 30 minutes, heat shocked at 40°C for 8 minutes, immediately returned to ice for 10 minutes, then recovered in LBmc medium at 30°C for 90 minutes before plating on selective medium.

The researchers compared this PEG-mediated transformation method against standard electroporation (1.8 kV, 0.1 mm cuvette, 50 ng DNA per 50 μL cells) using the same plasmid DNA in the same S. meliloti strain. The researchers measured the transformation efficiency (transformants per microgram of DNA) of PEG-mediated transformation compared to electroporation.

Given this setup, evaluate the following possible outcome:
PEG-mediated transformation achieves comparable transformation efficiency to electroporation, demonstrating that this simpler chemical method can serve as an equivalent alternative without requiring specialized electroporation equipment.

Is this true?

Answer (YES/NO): NO